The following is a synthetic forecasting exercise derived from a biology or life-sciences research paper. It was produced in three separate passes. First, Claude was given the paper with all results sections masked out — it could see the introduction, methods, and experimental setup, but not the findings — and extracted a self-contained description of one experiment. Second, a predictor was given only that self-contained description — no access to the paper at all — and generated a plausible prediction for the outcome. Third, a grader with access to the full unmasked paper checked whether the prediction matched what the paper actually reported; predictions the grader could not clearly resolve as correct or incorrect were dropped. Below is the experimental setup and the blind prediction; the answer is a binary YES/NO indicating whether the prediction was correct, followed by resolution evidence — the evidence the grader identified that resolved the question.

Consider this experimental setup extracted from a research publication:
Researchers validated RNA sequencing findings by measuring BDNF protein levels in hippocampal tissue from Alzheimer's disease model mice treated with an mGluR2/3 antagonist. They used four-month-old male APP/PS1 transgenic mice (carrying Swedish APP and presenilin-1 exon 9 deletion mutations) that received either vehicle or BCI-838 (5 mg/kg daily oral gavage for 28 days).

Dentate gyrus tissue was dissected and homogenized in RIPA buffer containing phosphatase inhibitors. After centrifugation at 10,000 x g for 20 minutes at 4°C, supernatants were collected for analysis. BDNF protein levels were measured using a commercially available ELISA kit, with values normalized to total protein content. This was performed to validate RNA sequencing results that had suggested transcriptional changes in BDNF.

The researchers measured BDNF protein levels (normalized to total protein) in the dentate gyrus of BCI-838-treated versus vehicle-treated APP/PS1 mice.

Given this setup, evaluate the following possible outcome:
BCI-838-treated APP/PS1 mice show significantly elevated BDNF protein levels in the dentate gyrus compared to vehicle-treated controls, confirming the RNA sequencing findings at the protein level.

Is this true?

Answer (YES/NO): NO